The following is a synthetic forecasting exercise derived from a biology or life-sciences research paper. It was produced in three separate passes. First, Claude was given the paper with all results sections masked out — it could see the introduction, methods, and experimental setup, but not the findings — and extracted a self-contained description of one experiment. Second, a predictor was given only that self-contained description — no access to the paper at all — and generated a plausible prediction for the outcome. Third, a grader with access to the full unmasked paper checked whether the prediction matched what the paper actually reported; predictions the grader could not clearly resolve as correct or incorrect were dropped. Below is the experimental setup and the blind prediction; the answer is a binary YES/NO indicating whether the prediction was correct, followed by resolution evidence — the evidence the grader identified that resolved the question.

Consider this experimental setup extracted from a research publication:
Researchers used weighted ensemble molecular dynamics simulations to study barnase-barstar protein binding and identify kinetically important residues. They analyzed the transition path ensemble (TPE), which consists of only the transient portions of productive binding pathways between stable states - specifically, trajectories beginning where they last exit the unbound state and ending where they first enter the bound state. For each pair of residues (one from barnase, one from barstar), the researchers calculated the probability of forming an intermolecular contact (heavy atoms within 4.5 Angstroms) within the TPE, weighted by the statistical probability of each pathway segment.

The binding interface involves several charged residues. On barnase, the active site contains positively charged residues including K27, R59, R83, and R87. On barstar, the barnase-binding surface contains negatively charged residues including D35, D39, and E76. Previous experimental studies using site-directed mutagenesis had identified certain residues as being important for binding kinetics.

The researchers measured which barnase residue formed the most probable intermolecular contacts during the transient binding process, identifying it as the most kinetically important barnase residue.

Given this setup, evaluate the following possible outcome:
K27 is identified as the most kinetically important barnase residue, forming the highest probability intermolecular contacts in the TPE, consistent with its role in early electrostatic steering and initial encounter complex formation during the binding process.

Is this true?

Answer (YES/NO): NO